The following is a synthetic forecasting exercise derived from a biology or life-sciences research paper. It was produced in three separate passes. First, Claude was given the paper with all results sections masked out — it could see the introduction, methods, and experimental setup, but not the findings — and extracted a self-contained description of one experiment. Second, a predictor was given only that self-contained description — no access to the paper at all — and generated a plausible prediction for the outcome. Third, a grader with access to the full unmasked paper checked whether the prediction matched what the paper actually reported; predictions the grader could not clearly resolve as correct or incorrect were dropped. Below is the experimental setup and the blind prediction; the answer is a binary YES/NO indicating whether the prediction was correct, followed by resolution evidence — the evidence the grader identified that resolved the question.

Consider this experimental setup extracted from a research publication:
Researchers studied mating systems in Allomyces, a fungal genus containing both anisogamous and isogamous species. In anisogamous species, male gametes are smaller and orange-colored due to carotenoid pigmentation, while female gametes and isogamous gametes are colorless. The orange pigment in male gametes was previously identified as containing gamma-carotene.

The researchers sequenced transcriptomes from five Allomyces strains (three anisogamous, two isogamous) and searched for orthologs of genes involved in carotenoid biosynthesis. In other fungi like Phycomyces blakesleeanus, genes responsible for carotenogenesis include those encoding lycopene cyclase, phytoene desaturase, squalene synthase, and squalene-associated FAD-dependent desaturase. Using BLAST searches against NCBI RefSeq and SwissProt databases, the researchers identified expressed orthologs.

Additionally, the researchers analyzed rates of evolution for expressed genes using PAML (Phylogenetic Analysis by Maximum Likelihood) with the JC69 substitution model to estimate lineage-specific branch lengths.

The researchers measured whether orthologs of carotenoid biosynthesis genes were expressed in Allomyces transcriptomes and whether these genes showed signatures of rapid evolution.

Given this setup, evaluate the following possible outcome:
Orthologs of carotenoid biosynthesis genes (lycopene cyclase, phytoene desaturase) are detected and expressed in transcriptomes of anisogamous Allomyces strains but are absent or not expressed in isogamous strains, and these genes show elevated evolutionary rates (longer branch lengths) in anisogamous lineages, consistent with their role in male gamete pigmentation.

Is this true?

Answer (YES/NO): NO